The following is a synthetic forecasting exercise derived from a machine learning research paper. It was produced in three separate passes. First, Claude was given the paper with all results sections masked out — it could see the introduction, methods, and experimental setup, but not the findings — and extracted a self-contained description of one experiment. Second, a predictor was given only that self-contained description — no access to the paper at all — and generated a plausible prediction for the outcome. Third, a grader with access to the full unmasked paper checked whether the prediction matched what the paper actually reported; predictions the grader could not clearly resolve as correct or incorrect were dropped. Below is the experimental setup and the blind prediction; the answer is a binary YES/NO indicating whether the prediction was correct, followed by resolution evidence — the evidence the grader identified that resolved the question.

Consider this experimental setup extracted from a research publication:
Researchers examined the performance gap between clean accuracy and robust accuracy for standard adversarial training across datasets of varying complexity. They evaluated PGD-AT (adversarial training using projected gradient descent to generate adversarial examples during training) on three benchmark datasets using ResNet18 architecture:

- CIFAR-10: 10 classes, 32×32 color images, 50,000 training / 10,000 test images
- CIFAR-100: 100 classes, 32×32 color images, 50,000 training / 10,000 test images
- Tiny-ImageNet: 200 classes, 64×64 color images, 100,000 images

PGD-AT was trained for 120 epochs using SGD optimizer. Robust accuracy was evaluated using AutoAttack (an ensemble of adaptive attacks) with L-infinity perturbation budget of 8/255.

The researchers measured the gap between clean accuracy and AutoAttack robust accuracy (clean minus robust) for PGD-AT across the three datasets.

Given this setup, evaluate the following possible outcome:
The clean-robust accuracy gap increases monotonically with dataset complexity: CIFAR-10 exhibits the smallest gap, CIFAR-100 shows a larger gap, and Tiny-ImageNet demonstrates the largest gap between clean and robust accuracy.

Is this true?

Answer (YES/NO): NO